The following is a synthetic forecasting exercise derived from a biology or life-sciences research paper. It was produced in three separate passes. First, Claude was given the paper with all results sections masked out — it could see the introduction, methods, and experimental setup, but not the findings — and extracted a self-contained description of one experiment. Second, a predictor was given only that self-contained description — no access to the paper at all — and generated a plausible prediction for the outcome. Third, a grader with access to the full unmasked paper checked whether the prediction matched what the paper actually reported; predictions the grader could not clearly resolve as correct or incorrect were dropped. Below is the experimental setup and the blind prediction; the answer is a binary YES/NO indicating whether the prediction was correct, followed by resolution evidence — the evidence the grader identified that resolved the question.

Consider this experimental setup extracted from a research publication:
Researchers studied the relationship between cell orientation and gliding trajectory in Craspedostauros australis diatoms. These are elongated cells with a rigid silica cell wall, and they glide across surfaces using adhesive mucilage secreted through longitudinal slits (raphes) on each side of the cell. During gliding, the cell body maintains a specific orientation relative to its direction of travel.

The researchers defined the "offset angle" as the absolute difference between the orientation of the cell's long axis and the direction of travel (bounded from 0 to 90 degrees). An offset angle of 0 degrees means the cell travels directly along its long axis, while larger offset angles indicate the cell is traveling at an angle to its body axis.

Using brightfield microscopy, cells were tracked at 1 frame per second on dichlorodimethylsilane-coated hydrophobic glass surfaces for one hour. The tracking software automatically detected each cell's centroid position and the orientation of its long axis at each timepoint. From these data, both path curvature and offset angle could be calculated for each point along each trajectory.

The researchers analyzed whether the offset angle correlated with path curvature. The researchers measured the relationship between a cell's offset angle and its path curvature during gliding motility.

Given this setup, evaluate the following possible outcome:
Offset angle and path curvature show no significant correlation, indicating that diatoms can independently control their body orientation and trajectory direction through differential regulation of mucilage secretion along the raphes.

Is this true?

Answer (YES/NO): NO